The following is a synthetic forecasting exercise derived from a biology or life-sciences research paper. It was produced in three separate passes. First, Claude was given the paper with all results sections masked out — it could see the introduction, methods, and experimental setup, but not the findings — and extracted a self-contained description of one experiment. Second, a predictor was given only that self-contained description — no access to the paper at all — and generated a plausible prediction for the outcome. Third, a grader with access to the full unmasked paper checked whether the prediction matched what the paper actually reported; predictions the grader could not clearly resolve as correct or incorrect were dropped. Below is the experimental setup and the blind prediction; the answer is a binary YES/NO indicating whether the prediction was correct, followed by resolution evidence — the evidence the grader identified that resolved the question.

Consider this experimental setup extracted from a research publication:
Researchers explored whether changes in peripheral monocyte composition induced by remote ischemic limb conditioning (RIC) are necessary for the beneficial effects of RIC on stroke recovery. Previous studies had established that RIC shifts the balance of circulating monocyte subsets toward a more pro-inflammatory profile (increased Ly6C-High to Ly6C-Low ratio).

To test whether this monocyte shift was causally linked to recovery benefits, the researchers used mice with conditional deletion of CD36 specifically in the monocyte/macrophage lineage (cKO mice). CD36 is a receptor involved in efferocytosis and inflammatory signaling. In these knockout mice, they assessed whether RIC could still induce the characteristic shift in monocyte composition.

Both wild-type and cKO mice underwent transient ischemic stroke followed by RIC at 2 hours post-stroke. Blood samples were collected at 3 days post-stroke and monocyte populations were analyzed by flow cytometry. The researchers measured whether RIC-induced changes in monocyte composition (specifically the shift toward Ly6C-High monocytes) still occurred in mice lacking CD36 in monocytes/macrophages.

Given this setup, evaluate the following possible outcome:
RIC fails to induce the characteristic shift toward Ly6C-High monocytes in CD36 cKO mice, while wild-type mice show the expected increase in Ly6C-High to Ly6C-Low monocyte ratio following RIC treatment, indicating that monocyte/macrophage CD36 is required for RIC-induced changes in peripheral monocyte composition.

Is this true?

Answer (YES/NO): YES